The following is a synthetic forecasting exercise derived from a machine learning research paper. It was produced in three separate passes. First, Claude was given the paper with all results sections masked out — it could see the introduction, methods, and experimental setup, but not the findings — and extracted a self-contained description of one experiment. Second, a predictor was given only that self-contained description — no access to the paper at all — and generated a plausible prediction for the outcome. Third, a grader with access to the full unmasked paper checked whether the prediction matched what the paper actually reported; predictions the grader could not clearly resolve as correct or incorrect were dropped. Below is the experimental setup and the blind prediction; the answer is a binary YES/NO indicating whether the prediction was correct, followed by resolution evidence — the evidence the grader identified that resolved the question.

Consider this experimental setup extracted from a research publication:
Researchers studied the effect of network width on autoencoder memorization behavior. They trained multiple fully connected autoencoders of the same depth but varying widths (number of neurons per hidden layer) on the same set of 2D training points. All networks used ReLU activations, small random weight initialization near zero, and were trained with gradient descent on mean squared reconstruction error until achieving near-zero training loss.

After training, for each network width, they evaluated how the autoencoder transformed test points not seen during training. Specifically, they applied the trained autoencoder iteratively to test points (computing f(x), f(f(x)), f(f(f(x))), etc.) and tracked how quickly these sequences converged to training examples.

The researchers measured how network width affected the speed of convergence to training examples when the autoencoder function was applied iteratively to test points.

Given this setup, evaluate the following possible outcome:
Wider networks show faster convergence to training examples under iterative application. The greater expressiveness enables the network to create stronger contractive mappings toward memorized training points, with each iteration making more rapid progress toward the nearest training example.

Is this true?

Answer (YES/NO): YES